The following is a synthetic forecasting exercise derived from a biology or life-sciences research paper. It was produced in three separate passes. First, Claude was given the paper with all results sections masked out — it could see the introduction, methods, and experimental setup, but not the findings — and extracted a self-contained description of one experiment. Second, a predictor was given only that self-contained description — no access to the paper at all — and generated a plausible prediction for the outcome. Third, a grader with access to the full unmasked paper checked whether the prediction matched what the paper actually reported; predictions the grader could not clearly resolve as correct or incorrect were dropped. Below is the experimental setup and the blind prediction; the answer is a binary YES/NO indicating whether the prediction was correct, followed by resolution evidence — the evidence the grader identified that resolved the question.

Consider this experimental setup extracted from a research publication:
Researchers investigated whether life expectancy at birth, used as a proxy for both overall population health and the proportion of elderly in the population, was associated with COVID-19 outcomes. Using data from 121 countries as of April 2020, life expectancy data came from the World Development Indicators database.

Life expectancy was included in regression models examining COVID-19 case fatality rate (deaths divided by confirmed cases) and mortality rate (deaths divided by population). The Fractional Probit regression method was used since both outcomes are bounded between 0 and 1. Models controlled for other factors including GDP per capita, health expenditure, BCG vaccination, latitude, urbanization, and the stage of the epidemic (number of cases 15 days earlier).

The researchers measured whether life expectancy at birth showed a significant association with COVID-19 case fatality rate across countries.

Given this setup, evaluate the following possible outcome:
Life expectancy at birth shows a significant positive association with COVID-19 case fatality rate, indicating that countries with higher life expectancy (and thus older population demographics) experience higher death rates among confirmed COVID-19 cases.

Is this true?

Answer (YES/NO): NO